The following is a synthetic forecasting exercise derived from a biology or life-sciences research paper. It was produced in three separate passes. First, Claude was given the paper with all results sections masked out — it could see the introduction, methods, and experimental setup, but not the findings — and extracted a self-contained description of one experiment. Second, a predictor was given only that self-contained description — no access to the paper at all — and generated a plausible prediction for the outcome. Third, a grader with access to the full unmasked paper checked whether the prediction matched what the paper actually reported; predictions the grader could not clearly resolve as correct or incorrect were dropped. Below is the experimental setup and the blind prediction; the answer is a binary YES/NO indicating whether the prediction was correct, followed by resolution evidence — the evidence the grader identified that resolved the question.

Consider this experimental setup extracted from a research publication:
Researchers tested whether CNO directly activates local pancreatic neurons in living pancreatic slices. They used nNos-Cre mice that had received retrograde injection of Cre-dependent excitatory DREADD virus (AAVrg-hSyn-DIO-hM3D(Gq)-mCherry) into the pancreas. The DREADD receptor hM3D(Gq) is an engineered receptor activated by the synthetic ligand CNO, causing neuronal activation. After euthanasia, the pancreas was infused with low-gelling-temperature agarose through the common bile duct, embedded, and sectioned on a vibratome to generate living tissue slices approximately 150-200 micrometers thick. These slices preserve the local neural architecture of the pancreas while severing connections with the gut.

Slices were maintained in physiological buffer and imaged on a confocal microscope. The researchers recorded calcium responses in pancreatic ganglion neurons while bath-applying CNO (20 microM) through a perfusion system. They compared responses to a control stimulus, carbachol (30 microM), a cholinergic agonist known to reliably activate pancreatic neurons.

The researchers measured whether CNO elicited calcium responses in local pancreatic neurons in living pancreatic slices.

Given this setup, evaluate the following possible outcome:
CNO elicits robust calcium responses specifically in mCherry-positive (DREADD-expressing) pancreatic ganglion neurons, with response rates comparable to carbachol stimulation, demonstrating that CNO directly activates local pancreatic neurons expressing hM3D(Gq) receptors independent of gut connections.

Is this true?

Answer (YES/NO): NO